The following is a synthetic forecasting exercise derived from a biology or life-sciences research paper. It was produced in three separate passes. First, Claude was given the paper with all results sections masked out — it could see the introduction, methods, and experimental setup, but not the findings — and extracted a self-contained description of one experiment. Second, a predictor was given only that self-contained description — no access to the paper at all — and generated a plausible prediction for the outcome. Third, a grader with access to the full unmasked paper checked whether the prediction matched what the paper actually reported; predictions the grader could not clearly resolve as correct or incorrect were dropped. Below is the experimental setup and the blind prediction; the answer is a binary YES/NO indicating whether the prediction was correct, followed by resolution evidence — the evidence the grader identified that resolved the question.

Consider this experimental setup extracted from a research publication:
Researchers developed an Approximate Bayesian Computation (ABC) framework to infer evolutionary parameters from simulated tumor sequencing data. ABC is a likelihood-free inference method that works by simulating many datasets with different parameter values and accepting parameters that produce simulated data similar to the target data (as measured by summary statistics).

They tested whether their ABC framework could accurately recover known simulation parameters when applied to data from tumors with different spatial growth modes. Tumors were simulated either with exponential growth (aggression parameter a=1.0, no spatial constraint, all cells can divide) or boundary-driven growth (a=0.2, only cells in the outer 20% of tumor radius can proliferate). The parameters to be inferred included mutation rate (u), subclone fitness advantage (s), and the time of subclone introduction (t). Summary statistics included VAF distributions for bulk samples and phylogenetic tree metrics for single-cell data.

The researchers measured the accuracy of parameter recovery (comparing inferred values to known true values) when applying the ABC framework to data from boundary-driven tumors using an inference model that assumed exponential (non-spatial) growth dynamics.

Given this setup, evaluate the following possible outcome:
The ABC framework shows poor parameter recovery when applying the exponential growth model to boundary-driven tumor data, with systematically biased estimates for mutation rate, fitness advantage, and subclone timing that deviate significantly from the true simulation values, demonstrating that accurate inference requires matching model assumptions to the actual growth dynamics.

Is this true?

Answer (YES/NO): YES